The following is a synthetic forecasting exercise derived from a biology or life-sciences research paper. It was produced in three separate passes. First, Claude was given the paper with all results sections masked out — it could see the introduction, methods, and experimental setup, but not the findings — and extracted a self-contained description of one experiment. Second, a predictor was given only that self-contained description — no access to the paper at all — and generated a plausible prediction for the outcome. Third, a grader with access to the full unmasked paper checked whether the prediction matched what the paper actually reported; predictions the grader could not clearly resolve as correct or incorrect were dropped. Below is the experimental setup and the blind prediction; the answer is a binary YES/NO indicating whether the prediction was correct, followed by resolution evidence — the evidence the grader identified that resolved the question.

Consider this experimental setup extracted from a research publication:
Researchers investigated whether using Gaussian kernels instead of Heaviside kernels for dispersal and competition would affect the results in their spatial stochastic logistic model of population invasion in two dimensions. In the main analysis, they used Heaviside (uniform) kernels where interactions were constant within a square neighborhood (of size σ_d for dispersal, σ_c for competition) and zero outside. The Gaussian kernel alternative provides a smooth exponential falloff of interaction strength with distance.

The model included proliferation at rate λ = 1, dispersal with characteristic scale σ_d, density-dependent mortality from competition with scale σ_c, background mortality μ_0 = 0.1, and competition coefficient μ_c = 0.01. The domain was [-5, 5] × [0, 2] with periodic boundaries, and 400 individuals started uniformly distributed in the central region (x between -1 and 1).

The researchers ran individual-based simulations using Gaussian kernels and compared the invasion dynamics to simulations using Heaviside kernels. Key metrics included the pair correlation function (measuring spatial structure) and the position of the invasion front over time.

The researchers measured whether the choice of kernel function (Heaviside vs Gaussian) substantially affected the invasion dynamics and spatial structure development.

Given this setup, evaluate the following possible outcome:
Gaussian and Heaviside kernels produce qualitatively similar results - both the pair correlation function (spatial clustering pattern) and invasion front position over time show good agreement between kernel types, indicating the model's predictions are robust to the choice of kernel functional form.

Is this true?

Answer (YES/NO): YES